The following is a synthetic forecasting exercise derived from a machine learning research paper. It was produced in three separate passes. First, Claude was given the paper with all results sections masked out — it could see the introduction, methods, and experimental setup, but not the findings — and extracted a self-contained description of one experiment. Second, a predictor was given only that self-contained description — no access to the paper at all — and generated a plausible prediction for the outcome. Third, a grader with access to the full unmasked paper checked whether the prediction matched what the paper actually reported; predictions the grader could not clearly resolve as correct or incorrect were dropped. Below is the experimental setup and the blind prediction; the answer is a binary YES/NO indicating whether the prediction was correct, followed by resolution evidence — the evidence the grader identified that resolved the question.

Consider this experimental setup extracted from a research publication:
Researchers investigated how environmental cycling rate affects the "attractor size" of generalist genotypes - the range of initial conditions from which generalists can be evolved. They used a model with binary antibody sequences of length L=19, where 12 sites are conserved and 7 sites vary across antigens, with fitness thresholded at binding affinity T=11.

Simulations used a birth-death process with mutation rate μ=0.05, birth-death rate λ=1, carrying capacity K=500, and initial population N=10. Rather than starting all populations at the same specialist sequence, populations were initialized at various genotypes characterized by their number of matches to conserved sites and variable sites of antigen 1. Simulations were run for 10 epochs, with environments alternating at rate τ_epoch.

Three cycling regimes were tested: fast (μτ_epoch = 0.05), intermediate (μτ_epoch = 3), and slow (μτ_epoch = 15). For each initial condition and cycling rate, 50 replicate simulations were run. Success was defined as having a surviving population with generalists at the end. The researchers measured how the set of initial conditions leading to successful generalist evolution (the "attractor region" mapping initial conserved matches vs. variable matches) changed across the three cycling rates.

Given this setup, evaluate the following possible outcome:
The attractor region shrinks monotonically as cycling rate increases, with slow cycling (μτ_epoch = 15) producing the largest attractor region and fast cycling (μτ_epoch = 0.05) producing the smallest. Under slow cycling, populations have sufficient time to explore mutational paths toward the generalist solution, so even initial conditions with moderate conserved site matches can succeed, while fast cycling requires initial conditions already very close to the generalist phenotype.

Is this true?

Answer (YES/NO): NO